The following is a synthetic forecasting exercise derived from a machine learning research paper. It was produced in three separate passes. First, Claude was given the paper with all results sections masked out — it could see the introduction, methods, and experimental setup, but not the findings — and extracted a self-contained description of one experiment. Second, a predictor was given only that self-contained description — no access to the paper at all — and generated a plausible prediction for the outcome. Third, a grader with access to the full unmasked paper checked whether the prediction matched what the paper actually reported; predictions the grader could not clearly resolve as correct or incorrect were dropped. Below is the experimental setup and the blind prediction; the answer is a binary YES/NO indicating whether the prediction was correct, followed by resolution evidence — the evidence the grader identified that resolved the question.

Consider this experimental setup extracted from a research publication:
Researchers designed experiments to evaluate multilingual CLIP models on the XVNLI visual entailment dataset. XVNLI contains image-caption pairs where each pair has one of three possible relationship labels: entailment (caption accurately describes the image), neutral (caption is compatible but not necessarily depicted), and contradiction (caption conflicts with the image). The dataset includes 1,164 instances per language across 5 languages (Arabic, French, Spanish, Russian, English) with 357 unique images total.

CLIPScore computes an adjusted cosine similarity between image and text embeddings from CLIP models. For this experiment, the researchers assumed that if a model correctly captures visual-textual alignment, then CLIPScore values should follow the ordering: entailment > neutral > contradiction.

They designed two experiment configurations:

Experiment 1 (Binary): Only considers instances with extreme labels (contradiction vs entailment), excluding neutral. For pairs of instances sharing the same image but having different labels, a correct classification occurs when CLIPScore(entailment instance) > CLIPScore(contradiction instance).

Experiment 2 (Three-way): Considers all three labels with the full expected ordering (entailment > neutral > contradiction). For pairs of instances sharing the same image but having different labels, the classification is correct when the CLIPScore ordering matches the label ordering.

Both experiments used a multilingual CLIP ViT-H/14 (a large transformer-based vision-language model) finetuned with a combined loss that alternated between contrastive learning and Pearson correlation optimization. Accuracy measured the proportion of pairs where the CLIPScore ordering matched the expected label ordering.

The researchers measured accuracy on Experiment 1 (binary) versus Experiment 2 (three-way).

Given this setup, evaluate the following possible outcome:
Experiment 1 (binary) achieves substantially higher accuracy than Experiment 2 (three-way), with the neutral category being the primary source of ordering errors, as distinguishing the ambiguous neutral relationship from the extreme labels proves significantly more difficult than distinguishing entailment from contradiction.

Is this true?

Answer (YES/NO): NO